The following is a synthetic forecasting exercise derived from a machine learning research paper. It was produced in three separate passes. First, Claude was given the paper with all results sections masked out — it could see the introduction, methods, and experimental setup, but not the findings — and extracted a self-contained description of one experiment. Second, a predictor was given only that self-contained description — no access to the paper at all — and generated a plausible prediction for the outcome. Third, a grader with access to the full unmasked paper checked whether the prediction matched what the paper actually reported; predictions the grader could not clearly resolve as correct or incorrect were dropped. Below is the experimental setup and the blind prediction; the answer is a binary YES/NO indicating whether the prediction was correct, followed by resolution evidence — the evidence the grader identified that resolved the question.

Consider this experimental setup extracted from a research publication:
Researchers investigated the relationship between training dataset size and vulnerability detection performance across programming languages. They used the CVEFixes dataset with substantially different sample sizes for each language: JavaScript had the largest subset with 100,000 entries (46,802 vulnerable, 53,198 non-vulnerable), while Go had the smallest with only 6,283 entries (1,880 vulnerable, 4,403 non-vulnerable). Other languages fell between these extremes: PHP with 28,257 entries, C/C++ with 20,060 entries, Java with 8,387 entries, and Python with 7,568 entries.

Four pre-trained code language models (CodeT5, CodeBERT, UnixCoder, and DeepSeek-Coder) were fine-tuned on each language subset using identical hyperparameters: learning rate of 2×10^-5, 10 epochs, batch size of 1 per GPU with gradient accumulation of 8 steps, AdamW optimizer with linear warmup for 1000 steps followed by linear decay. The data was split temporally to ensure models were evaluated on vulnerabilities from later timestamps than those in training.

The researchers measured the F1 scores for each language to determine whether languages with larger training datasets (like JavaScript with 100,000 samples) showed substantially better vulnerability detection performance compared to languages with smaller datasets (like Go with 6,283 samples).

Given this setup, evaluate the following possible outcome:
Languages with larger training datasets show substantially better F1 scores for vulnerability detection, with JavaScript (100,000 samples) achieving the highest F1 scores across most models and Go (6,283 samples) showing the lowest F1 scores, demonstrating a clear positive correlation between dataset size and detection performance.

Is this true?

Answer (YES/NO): NO